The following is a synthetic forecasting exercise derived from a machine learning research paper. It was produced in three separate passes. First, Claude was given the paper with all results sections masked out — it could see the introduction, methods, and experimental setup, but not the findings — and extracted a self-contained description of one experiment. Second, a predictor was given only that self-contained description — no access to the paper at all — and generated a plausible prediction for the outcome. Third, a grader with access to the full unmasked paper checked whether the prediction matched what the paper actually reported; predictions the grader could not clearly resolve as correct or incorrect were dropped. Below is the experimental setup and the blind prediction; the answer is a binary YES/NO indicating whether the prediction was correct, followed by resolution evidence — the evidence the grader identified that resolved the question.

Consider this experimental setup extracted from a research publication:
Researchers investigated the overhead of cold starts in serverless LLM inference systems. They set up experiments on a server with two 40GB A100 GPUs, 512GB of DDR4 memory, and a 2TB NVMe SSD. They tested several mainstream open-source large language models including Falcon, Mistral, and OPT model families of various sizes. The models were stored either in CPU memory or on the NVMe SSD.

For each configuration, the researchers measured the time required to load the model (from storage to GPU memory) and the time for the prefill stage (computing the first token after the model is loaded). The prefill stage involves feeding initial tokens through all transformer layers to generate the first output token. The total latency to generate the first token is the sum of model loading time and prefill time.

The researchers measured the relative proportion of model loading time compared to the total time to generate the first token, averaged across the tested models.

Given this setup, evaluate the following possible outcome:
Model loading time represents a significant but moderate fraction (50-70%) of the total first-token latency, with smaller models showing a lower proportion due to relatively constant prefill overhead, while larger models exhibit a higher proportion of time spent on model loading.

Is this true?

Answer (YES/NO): NO